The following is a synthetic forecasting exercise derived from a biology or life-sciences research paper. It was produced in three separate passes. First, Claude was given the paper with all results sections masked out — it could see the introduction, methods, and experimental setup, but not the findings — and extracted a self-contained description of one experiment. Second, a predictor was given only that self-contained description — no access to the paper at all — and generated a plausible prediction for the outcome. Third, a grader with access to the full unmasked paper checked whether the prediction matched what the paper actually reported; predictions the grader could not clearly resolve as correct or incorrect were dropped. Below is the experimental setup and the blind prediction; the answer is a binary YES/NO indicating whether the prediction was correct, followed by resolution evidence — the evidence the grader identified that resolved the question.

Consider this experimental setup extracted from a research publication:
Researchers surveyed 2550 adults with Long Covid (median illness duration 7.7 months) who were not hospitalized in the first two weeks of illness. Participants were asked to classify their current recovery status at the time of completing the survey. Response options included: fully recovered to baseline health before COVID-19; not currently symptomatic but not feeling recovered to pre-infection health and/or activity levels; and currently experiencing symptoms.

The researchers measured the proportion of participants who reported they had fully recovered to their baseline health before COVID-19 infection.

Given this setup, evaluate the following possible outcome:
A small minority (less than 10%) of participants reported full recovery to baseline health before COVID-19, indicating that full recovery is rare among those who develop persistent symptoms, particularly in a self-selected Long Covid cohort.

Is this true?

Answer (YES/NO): YES